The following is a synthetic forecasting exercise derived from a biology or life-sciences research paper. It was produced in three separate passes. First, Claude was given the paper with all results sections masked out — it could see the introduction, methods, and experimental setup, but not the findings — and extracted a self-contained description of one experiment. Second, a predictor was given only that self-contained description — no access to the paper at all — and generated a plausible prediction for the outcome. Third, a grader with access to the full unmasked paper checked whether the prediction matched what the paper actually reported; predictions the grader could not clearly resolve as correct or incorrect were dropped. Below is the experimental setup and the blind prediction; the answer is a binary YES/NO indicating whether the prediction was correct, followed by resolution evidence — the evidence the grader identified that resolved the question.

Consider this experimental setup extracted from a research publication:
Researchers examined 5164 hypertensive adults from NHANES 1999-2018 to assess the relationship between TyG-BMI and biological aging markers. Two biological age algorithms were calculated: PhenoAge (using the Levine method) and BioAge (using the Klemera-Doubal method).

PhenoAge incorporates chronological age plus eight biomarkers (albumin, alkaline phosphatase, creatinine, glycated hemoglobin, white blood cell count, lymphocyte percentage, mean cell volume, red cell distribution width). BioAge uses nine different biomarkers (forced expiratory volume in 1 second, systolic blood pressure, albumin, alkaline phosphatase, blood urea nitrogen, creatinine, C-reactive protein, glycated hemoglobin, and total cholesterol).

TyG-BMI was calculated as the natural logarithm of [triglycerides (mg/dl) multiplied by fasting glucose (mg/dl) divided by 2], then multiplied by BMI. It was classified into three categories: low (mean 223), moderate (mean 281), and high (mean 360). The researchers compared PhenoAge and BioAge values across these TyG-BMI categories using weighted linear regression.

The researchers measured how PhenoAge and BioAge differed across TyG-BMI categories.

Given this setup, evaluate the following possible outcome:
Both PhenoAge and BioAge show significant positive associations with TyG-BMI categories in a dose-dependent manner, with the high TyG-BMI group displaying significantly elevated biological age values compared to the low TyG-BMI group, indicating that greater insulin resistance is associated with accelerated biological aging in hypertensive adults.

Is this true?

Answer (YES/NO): NO